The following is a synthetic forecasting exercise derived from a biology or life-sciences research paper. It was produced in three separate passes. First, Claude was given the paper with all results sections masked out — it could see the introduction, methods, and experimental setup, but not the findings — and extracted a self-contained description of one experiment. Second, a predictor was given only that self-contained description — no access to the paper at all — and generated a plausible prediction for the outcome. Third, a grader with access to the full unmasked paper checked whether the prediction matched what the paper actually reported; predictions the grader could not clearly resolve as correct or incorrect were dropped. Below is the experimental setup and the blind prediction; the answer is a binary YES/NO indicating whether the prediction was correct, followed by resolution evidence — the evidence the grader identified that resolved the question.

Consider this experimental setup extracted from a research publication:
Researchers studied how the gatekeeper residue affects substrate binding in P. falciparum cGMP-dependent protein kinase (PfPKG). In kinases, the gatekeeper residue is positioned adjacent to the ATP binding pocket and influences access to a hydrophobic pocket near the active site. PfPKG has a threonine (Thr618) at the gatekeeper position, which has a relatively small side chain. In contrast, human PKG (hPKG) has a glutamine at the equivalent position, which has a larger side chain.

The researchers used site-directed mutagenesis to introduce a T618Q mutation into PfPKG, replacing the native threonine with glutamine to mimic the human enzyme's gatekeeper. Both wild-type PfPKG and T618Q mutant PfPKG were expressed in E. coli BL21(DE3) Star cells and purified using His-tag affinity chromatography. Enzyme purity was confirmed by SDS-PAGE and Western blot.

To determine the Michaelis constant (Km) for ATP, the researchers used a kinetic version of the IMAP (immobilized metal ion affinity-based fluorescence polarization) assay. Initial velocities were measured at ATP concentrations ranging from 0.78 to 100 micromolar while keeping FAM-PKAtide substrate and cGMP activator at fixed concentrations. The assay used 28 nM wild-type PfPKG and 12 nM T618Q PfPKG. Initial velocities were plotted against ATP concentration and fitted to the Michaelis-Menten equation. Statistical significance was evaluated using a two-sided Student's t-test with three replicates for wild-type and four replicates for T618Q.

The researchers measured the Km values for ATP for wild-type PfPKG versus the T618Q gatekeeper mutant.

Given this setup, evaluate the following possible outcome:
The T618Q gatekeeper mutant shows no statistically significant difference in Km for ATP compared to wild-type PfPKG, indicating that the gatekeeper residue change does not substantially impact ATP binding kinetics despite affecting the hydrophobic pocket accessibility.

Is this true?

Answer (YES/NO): NO